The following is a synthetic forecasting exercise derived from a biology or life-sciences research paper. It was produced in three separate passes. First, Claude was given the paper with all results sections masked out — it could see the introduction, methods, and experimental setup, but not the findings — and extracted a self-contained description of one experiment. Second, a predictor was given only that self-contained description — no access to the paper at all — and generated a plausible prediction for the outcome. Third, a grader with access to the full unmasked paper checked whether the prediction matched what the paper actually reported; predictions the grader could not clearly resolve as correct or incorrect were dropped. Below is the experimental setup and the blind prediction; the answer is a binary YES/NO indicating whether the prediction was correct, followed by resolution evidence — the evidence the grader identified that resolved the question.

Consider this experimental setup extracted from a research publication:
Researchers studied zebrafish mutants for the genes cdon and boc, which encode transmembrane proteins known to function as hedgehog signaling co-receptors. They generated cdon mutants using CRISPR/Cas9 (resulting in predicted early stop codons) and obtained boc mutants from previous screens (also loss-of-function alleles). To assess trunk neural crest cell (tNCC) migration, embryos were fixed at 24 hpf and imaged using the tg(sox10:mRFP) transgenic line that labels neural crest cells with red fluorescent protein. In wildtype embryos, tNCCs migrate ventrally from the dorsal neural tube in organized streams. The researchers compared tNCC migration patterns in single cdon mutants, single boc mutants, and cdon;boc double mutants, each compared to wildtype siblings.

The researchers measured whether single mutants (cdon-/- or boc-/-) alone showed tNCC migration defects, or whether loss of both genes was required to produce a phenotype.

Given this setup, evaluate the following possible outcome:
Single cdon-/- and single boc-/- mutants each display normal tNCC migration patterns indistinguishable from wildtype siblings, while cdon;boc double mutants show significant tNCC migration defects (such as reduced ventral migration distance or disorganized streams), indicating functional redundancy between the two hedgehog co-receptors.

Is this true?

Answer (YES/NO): YES